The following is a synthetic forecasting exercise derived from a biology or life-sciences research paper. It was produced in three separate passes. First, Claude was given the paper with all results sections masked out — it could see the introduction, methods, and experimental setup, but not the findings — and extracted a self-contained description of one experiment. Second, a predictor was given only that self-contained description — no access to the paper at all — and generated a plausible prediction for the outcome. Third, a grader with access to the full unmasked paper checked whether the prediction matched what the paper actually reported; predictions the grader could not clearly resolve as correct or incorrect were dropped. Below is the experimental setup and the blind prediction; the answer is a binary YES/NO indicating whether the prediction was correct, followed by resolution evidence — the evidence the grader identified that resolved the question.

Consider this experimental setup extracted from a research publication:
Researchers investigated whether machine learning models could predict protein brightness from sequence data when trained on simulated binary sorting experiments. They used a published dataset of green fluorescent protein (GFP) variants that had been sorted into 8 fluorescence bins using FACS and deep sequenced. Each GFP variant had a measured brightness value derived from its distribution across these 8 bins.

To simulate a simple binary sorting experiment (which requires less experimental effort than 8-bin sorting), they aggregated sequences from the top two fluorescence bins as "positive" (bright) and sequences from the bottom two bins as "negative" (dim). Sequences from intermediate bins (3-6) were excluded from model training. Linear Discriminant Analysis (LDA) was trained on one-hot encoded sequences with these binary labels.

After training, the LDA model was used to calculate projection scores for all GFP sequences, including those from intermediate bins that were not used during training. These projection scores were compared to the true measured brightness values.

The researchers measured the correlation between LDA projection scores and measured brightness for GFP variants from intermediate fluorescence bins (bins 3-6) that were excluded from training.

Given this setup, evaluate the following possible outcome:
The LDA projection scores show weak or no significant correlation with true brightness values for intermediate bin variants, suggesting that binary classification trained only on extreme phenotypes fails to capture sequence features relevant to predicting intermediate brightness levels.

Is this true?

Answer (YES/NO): NO